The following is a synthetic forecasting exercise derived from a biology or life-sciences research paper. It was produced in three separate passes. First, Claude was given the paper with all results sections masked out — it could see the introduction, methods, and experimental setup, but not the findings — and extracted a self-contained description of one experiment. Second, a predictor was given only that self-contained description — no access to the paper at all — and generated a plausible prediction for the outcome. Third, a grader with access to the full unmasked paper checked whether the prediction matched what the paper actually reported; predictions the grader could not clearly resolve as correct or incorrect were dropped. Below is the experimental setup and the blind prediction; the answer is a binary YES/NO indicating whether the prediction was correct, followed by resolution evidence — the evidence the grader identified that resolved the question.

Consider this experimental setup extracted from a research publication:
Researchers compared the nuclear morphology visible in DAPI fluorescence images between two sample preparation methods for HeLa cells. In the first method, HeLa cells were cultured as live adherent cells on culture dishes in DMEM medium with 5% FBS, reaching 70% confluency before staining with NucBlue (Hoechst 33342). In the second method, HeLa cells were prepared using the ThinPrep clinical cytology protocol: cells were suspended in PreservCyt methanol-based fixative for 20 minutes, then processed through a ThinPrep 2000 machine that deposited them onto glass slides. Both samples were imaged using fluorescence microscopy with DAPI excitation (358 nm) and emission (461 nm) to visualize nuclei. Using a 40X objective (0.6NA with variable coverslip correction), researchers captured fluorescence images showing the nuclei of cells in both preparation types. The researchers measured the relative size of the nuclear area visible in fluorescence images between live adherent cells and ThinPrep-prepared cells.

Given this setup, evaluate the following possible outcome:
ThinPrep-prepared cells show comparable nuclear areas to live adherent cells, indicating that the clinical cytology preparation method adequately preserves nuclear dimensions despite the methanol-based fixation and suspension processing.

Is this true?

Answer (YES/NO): NO